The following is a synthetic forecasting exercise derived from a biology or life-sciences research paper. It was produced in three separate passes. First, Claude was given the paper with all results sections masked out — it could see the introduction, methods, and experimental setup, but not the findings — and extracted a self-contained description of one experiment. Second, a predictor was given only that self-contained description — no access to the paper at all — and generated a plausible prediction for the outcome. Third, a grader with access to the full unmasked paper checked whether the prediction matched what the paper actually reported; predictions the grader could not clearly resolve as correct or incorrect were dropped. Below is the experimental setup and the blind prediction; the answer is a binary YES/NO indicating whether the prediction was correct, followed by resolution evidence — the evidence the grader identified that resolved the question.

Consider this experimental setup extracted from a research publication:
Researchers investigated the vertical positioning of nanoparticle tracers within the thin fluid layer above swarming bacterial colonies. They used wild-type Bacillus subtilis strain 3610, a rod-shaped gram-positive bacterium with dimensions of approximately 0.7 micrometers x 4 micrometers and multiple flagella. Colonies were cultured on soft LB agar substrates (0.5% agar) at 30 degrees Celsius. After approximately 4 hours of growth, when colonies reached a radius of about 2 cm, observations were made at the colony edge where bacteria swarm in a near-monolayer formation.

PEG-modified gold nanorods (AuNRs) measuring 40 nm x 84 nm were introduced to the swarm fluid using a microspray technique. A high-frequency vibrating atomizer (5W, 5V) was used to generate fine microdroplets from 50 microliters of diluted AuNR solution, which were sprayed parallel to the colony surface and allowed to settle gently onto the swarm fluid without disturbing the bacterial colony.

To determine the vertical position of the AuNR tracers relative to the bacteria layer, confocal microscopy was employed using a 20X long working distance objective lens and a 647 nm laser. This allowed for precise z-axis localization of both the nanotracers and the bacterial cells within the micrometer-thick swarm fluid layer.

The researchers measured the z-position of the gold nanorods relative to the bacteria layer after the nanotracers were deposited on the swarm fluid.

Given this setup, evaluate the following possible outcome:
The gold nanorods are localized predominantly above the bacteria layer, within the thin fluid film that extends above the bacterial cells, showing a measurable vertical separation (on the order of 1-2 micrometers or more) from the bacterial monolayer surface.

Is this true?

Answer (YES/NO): YES